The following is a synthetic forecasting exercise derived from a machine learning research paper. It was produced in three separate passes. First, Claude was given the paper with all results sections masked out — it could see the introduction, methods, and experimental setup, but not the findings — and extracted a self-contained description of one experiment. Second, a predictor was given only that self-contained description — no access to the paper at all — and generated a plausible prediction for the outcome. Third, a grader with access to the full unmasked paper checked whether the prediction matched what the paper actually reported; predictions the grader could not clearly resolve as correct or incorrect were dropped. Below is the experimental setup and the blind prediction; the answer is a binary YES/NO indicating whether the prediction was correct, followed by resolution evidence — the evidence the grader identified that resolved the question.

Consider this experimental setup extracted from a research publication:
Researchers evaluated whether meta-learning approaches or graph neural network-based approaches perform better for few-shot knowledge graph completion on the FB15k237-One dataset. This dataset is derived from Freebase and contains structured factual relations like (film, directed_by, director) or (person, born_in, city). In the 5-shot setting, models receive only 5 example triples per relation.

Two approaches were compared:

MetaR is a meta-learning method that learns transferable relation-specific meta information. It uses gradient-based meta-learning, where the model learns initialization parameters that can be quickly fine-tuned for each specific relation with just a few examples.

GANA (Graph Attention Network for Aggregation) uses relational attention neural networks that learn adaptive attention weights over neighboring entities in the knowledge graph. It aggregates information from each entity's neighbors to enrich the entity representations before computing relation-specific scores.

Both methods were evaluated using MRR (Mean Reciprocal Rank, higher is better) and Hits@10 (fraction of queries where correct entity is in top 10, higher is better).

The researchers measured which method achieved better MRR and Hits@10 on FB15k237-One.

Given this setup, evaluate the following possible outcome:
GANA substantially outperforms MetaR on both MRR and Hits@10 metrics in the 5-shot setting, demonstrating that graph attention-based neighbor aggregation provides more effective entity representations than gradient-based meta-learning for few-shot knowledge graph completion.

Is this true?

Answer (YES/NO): NO